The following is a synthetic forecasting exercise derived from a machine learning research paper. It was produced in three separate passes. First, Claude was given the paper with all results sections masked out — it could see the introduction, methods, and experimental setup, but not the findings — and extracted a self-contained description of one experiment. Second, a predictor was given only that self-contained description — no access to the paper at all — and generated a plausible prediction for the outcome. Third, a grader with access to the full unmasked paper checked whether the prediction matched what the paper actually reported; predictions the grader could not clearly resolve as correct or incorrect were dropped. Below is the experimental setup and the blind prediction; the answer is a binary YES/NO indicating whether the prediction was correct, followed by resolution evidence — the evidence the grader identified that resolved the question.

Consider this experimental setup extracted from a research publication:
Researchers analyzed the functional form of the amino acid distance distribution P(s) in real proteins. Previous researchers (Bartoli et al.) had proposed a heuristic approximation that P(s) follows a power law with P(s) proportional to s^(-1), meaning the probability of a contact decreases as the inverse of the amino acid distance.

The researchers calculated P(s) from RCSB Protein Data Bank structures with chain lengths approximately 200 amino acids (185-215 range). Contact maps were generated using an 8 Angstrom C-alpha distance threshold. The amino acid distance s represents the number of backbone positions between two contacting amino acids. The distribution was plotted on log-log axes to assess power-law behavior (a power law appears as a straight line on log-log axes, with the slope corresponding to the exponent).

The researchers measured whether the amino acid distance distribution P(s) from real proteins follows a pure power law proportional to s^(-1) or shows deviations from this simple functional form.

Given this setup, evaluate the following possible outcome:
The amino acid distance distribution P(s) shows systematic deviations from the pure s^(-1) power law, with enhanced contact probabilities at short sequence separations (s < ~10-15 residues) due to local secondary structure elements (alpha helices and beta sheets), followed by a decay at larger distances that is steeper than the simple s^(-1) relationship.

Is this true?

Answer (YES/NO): NO